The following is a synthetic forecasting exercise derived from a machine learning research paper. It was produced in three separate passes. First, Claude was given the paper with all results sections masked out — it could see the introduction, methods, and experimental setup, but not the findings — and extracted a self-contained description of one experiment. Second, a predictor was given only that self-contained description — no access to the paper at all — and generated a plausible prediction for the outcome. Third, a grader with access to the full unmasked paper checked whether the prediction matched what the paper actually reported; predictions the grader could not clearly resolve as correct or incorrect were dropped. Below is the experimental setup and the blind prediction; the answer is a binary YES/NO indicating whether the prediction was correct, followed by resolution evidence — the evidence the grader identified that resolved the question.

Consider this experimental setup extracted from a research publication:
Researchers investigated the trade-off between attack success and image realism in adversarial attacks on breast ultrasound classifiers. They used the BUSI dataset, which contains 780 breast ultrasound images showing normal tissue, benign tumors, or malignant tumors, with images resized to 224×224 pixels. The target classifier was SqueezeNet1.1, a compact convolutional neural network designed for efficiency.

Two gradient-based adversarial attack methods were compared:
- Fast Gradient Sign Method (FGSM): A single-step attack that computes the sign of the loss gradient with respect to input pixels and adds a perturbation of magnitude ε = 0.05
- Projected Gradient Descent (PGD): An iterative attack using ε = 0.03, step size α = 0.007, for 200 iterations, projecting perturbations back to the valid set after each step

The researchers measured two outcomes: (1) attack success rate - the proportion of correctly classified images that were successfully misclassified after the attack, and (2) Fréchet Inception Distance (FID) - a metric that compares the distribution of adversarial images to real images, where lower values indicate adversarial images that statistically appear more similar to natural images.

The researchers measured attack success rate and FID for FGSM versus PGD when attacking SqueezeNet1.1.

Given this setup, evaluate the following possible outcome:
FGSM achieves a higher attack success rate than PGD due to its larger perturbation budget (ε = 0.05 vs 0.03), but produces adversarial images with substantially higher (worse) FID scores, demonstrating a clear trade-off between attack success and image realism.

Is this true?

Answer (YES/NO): NO